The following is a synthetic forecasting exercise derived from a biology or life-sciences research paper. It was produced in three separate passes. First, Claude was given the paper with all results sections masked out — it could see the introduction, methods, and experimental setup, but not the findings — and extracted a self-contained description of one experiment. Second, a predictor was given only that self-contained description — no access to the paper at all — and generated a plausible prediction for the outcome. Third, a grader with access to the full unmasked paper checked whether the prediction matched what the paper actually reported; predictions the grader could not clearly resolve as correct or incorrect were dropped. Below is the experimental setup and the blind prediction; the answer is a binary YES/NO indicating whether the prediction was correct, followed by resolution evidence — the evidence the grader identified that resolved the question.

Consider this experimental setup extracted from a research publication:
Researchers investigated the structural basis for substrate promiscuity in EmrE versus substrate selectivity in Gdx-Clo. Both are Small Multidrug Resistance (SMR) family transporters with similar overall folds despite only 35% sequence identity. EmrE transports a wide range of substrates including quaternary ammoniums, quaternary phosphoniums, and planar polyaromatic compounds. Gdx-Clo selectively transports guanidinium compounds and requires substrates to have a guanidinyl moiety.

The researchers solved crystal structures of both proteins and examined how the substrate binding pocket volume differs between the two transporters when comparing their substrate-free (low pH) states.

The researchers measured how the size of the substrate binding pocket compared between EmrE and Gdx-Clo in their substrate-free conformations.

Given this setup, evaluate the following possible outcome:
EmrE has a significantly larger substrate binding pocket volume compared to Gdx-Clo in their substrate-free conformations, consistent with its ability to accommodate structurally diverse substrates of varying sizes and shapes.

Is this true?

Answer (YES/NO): NO